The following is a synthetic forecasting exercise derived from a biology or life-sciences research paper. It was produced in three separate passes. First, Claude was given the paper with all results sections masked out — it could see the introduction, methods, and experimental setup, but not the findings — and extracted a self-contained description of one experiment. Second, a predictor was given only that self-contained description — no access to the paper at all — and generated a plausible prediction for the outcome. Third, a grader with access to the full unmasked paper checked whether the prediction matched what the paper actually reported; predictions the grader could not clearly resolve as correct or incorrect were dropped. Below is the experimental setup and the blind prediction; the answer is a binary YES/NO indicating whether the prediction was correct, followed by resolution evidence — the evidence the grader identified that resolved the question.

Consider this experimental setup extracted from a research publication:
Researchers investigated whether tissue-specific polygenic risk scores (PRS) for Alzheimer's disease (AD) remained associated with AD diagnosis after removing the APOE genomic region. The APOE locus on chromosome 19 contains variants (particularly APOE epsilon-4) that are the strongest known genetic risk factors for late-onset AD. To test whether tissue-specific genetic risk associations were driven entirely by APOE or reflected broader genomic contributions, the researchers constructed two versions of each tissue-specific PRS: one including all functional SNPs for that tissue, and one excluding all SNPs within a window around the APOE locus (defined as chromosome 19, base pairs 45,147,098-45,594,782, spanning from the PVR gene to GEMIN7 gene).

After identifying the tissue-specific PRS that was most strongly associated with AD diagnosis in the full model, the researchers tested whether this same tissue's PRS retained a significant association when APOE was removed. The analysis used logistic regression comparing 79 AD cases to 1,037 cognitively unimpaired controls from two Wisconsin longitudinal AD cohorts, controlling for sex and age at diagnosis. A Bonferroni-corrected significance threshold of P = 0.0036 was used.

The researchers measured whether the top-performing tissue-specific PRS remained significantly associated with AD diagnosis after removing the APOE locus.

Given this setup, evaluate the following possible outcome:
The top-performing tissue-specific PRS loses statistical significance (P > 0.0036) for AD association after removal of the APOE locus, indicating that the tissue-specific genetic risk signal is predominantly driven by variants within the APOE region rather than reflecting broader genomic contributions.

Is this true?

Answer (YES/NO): NO